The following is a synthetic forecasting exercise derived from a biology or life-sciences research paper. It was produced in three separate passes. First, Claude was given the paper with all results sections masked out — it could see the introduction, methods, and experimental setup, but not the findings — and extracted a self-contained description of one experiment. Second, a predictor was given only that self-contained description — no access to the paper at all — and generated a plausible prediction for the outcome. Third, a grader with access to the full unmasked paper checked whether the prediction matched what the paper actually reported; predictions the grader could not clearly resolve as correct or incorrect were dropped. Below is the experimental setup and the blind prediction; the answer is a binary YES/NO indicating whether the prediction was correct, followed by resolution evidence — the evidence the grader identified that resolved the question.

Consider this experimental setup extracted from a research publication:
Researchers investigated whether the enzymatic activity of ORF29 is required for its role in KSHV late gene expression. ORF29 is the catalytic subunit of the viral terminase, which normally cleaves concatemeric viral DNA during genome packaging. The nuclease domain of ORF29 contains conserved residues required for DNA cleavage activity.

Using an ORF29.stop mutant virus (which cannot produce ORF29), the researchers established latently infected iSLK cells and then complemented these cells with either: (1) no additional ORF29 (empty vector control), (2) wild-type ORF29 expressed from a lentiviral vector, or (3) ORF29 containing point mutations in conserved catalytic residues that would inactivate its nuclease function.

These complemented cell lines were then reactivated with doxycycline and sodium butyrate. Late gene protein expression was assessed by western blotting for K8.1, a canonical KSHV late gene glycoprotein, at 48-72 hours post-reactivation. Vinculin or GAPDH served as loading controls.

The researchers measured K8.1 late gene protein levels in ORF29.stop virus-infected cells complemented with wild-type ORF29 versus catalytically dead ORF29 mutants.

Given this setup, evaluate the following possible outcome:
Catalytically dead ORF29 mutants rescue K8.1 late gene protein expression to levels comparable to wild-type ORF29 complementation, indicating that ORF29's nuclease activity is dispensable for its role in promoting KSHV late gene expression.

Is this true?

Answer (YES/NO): NO